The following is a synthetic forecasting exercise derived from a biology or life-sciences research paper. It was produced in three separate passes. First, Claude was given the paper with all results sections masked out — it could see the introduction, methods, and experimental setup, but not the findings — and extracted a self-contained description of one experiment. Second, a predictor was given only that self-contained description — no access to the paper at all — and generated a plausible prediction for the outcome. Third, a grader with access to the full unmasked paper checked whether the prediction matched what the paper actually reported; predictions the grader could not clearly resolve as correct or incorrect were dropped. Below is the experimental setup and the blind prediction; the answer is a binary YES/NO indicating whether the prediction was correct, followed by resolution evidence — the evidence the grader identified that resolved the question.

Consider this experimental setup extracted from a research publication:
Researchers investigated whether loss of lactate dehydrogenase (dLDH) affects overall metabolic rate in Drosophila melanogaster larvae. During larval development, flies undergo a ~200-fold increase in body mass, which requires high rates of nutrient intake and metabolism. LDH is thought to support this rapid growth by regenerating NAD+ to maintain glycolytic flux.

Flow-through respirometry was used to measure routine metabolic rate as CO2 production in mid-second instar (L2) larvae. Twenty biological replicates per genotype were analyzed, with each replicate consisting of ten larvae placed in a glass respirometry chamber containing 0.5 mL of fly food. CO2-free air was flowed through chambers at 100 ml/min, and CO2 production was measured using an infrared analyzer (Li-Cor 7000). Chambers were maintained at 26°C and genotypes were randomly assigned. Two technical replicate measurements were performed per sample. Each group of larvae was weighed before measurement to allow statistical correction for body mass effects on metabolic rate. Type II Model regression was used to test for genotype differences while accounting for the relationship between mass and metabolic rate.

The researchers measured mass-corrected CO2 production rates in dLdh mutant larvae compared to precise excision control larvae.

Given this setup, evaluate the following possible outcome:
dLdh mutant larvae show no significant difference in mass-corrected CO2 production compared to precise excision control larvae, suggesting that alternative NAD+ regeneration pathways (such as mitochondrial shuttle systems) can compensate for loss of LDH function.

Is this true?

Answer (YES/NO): YES